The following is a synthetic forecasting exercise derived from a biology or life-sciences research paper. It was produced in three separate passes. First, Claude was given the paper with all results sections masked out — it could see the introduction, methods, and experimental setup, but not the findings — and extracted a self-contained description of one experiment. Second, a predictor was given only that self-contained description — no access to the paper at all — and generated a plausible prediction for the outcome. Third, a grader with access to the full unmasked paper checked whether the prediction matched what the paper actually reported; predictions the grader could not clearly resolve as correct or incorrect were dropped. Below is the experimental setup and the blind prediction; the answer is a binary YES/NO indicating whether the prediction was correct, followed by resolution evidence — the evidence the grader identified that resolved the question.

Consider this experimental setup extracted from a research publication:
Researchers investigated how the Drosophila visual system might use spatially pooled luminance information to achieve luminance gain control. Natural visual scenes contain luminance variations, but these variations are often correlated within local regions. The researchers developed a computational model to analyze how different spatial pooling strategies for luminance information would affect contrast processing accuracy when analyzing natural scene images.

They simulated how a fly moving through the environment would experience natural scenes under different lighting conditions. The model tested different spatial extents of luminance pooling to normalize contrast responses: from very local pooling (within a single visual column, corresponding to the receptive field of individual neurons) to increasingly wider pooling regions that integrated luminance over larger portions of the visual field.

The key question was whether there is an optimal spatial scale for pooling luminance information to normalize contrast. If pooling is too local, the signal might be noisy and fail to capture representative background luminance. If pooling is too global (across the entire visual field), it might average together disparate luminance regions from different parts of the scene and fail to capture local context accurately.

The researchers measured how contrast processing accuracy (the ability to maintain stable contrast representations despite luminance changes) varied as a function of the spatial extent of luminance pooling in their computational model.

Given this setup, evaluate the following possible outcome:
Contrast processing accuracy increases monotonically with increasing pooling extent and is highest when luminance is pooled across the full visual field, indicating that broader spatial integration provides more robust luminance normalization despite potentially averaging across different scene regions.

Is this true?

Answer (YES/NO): NO